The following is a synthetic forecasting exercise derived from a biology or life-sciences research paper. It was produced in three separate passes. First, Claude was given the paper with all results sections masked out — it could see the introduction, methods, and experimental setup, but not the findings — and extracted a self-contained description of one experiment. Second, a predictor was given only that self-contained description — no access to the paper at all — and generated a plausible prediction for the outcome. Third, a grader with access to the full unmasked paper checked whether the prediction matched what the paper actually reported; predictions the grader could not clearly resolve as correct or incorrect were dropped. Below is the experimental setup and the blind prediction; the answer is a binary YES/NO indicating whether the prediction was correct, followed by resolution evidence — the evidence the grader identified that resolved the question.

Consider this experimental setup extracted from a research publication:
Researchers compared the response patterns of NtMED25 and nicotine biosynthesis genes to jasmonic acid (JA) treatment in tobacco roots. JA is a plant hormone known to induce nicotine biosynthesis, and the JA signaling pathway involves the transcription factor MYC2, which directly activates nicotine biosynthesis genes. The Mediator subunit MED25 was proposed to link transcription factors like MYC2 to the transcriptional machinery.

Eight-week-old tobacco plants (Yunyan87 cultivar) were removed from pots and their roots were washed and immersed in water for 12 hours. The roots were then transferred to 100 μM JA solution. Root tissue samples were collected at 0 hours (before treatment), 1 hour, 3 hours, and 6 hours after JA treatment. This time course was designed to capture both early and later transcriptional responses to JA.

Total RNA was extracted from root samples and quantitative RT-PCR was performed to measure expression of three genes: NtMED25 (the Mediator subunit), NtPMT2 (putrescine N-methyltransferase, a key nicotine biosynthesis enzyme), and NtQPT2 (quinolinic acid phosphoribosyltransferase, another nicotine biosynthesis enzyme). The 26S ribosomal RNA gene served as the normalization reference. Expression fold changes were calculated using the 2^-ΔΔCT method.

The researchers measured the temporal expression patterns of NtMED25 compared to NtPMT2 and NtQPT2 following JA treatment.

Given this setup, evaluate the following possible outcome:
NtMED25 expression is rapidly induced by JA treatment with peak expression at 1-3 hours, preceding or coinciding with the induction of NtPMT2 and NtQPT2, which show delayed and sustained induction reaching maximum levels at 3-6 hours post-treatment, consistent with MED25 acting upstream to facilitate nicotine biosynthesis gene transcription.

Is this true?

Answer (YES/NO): NO